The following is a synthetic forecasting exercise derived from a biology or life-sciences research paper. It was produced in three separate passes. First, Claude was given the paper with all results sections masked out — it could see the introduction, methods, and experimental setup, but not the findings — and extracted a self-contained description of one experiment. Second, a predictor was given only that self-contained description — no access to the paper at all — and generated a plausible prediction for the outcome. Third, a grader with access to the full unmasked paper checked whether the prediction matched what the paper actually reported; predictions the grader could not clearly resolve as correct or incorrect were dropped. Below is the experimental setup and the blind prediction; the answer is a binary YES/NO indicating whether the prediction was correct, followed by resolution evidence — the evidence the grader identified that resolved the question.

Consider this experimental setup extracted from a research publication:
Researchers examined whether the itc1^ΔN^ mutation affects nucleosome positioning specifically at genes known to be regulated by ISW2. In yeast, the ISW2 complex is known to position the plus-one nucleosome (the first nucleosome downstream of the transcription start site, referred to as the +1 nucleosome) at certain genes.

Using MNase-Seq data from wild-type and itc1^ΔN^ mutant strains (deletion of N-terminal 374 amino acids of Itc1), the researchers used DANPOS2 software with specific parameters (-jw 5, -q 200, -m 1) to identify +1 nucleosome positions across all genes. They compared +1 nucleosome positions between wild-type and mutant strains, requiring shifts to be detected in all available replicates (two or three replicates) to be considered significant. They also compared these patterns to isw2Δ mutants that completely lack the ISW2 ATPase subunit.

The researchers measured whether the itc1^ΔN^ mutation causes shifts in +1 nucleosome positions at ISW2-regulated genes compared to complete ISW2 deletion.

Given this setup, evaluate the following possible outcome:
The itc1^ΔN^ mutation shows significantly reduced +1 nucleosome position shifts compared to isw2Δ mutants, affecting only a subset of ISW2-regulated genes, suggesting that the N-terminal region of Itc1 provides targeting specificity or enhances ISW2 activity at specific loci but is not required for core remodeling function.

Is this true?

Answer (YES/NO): NO